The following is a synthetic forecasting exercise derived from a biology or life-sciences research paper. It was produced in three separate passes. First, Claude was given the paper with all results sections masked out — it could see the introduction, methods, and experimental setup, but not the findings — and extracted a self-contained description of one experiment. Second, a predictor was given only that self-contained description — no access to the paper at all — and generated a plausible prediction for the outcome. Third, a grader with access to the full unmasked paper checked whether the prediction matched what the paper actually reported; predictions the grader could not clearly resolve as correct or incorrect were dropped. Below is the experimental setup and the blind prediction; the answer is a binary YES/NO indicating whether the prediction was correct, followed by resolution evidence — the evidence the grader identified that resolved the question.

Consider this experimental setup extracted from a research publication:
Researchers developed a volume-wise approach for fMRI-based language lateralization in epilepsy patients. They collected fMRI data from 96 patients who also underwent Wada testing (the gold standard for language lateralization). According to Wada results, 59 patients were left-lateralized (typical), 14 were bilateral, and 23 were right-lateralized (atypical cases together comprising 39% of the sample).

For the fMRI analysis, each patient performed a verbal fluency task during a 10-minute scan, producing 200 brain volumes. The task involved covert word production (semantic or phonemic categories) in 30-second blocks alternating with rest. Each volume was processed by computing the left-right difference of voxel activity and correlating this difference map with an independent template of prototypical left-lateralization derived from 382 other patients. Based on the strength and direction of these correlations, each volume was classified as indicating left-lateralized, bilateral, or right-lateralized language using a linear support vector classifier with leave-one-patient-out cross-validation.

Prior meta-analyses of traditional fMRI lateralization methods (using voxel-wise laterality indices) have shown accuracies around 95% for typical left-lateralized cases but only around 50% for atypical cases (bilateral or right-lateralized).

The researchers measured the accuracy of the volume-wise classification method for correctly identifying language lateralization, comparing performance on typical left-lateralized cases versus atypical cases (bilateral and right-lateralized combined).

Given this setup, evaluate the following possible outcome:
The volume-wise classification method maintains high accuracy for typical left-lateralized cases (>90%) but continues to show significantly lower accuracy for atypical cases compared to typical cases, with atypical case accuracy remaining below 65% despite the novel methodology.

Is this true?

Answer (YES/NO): NO